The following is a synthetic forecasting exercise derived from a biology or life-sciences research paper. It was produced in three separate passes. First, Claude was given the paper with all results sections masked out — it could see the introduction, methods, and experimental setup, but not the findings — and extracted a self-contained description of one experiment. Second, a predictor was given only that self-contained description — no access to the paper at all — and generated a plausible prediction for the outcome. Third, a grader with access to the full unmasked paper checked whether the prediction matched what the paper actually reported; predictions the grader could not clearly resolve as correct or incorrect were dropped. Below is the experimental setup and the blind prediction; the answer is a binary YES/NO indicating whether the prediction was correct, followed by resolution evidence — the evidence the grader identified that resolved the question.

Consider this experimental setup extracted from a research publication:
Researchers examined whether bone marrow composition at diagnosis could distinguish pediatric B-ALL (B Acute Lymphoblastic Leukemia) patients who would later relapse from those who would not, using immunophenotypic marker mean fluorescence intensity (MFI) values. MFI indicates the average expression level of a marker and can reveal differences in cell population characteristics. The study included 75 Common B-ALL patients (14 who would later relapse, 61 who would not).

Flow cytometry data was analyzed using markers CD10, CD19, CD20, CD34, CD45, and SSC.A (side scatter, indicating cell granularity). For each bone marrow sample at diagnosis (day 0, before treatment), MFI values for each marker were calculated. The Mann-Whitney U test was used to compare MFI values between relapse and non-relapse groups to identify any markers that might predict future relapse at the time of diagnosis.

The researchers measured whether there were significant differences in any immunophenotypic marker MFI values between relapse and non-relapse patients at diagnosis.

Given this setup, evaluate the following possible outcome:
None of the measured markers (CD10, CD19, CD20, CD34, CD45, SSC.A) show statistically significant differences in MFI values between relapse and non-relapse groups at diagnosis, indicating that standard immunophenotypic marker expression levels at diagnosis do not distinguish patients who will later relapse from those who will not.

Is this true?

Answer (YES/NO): YES